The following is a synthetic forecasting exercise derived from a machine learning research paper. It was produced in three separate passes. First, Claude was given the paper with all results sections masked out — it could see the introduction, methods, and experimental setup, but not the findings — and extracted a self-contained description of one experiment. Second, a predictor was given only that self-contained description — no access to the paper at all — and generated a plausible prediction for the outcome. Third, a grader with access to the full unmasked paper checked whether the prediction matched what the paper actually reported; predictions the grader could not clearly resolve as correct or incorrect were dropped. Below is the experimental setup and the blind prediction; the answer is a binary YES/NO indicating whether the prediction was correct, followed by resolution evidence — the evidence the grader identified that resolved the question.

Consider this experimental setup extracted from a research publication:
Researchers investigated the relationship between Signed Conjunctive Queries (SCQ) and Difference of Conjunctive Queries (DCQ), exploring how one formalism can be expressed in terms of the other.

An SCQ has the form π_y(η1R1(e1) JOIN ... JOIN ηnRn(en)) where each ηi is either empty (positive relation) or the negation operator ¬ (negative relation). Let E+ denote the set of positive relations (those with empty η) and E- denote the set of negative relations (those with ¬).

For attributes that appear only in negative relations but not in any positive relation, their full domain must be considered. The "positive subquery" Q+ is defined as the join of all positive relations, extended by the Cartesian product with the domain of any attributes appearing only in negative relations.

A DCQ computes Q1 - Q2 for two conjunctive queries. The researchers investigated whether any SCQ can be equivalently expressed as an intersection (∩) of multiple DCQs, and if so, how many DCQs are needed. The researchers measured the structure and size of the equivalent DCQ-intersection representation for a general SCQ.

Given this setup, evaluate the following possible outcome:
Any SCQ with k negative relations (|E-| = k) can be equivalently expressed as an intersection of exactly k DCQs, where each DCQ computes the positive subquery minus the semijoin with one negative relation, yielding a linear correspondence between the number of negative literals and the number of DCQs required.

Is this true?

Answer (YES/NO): NO